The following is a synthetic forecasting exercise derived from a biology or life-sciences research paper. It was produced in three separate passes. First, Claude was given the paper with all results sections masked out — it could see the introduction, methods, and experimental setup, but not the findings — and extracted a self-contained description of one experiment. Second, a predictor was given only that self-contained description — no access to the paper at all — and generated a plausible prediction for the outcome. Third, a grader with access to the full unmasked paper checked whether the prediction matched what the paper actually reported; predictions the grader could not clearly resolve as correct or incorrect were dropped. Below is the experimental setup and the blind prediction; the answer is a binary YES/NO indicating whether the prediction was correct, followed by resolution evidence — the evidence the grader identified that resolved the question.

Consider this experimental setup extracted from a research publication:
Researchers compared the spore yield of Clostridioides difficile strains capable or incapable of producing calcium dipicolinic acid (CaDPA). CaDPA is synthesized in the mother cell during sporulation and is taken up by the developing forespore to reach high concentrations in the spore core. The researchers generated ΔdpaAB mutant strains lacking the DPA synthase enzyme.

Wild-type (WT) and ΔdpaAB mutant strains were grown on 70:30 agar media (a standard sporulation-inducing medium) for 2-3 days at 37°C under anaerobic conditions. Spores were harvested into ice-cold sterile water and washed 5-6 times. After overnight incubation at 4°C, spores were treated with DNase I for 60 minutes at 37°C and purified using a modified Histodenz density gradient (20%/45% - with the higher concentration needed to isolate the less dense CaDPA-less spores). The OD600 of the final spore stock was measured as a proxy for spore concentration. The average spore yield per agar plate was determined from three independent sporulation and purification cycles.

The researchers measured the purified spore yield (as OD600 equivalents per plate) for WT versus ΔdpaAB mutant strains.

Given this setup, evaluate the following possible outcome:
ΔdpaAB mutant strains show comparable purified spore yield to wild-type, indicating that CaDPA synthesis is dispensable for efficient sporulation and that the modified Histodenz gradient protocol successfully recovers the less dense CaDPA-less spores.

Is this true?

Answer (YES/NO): NO